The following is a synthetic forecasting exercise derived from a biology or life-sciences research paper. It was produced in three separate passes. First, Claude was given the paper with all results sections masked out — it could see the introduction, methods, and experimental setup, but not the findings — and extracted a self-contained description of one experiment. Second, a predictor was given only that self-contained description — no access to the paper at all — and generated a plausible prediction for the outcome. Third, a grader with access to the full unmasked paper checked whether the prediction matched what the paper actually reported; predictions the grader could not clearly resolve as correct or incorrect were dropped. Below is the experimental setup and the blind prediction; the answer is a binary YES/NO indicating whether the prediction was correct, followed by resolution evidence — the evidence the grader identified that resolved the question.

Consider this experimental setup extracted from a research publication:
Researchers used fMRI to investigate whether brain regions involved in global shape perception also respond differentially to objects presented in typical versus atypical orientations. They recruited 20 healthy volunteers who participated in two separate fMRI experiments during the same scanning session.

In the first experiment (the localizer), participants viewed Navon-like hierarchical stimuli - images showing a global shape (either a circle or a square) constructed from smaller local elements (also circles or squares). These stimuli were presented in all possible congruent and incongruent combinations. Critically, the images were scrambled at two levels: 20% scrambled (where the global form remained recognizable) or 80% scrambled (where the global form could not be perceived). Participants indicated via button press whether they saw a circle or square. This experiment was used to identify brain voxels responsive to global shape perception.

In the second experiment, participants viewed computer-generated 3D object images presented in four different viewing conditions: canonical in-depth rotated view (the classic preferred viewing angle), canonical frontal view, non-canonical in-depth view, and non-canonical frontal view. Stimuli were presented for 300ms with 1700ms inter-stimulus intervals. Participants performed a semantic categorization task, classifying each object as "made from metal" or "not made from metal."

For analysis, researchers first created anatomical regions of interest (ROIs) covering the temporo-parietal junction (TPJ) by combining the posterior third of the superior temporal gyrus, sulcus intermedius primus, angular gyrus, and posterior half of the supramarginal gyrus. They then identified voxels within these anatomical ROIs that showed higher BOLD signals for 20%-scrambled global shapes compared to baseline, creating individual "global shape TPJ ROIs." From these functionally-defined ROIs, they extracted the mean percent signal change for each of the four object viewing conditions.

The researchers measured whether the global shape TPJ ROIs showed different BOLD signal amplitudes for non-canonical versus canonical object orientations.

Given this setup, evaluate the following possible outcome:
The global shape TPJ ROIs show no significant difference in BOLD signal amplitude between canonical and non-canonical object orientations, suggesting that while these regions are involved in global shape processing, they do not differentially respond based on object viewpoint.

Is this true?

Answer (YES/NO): NO